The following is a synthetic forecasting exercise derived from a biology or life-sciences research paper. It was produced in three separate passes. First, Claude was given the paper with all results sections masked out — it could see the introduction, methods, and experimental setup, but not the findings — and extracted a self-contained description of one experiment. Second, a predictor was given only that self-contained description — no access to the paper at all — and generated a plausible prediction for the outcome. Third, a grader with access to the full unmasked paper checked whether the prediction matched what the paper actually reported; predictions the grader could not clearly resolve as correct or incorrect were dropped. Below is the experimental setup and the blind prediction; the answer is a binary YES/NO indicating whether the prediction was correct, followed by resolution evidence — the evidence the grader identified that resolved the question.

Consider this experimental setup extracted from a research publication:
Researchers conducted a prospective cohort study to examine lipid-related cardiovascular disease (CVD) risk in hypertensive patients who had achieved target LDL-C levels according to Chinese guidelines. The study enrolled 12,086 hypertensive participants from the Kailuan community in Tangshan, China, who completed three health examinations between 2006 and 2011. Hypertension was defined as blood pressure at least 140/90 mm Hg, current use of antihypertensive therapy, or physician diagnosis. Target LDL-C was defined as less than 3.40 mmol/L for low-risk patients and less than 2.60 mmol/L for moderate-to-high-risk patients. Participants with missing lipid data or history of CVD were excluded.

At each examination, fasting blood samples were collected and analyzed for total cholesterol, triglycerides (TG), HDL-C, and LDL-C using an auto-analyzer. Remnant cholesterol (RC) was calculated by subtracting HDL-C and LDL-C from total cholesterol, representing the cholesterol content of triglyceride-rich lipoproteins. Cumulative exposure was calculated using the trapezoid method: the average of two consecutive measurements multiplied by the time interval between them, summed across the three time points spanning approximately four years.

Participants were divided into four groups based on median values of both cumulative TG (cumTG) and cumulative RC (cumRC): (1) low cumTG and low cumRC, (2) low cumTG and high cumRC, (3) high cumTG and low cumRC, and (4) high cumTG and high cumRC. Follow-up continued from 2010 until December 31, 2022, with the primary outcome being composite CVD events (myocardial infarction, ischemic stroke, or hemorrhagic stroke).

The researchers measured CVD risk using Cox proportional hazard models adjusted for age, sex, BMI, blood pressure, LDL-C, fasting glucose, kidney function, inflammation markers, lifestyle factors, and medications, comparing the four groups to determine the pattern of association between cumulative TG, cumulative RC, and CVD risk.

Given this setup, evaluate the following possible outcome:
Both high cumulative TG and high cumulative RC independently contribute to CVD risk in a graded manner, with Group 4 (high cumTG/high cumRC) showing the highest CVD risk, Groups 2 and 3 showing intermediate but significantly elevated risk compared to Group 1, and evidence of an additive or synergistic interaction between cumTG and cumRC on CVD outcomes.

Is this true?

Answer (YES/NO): NO